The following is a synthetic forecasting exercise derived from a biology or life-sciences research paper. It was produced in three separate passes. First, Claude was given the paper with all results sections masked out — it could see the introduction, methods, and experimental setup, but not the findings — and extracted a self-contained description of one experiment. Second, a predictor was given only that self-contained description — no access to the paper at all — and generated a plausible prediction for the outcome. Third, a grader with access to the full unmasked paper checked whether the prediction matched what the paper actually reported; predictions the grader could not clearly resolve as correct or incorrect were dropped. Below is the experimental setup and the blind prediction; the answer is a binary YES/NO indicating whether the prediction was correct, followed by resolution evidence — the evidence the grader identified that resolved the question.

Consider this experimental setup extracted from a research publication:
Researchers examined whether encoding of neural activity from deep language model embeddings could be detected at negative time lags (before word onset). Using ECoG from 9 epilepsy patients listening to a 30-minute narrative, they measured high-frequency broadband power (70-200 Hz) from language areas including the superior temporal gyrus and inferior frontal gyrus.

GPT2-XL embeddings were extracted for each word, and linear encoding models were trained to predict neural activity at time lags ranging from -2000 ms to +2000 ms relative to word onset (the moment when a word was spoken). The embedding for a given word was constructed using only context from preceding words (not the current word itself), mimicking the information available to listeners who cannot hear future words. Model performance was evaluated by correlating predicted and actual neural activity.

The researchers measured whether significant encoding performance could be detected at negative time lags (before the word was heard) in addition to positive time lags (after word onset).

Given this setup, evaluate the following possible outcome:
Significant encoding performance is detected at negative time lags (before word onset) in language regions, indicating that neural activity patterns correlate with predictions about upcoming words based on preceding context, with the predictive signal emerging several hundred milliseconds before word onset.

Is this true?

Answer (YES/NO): NO